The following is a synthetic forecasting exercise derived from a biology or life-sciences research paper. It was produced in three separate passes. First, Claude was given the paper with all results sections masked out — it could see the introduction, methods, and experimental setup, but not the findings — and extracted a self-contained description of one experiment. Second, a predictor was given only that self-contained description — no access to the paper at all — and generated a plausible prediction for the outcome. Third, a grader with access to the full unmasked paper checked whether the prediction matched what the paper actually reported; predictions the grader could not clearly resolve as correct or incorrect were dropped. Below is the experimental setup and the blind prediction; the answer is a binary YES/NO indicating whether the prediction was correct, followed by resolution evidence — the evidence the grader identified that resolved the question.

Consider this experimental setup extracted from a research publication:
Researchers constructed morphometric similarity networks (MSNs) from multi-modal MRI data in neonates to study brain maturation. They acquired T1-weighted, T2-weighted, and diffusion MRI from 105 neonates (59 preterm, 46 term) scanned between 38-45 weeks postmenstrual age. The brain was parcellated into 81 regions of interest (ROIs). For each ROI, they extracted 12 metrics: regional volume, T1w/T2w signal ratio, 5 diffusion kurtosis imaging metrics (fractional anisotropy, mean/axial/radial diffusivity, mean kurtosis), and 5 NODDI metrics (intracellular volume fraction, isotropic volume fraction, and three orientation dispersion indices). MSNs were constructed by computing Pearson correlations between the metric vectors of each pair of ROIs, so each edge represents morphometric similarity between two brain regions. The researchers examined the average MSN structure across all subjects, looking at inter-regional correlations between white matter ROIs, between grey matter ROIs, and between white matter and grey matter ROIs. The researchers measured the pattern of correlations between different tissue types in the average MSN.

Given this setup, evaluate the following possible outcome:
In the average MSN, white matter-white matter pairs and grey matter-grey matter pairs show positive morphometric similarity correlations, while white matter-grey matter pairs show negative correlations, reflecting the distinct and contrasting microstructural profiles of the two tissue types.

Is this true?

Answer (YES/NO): YES